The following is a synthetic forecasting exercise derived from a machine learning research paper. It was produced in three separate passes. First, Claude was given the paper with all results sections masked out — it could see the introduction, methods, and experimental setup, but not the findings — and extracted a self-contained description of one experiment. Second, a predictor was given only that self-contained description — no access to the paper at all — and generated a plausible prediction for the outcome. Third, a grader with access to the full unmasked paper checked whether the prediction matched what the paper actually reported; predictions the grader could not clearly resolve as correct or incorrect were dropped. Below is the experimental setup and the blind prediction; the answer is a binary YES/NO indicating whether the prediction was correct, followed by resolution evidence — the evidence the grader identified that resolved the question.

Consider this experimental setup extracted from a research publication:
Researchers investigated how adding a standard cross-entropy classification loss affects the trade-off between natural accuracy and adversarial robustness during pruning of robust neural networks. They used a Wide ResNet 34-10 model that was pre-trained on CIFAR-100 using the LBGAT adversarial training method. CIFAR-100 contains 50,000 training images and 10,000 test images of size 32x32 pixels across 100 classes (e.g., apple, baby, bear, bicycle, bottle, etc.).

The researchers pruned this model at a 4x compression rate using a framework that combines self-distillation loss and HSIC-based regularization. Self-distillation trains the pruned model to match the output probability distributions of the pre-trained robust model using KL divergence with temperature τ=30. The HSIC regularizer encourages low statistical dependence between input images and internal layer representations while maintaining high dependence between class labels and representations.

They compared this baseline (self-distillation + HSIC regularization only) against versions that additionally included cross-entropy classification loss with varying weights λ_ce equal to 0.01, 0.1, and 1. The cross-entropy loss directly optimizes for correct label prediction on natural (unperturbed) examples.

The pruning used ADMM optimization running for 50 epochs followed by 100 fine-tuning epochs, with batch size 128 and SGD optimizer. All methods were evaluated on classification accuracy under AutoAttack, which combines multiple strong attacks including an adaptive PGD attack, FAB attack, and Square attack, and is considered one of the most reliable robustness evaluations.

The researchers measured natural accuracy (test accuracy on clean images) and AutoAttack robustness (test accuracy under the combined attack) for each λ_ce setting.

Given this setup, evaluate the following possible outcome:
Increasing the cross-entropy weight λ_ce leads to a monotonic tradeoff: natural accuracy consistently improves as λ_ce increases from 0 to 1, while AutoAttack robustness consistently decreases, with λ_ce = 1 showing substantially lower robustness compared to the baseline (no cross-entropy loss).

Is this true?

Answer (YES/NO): YES